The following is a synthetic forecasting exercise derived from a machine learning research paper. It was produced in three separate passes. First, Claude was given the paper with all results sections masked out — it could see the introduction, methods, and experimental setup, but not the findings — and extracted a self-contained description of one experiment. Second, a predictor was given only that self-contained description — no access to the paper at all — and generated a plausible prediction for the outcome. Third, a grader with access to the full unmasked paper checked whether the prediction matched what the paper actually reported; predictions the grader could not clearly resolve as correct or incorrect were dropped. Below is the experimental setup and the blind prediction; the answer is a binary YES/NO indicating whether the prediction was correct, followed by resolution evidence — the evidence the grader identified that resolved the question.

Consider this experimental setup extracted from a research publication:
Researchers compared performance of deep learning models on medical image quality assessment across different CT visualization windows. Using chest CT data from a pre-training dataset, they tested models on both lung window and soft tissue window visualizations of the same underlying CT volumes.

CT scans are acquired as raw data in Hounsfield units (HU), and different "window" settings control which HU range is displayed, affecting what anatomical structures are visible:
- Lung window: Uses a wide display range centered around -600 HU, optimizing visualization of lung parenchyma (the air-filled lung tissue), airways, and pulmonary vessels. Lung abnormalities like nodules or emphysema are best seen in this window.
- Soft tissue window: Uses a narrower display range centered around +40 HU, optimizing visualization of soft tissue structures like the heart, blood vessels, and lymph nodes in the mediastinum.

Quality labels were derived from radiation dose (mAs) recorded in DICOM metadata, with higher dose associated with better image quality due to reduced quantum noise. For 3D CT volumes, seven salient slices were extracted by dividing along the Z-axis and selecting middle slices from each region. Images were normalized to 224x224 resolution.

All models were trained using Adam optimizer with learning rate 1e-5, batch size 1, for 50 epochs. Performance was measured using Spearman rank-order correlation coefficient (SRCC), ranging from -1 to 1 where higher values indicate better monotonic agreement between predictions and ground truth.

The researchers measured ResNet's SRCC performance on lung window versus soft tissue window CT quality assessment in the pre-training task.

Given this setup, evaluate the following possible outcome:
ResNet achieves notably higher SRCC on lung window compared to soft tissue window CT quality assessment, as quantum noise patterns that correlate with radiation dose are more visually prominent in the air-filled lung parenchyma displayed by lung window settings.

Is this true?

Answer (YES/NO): YES